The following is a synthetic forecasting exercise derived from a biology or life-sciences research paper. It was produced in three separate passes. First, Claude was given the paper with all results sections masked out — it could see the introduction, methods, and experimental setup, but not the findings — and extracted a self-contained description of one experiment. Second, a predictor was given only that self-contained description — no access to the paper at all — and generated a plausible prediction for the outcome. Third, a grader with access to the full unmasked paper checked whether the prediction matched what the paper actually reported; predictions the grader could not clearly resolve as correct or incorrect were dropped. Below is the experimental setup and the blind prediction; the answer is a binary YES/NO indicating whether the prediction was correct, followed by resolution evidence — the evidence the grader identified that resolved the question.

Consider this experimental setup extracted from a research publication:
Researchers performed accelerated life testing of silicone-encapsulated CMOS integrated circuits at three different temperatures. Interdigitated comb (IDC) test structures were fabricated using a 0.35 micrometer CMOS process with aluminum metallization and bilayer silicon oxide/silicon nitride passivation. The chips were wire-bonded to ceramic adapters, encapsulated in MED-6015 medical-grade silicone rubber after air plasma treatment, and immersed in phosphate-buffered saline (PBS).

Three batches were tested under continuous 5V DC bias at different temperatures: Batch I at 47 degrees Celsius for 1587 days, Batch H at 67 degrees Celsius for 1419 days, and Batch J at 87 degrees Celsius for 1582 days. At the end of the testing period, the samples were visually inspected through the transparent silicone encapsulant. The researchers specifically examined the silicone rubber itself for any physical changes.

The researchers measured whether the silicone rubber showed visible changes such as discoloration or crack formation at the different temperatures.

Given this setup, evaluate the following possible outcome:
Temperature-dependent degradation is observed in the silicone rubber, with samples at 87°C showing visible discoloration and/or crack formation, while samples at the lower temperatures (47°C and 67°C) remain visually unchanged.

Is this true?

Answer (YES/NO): YES